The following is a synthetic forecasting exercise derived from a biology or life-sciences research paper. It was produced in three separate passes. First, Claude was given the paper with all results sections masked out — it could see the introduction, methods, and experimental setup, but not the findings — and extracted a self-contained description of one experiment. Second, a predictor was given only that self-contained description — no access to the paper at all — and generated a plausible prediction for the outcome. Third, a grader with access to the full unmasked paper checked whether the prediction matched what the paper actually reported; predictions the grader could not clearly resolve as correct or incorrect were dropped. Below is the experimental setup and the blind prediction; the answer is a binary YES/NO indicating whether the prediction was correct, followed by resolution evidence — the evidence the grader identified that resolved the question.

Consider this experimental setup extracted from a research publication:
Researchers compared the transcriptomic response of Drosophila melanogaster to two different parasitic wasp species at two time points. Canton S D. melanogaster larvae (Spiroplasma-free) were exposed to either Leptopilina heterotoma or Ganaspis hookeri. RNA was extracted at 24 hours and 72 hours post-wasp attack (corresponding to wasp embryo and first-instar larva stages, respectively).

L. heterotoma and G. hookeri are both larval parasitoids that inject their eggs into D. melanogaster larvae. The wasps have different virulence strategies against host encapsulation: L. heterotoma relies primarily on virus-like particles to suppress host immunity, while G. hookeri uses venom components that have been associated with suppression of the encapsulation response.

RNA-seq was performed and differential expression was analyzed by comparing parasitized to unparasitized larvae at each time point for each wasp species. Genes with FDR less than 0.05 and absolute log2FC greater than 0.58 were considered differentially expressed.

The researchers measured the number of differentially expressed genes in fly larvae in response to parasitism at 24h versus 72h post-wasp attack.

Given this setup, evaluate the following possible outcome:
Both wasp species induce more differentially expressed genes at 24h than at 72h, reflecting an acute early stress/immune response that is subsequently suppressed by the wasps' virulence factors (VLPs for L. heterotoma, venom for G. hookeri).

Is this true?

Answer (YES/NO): NO